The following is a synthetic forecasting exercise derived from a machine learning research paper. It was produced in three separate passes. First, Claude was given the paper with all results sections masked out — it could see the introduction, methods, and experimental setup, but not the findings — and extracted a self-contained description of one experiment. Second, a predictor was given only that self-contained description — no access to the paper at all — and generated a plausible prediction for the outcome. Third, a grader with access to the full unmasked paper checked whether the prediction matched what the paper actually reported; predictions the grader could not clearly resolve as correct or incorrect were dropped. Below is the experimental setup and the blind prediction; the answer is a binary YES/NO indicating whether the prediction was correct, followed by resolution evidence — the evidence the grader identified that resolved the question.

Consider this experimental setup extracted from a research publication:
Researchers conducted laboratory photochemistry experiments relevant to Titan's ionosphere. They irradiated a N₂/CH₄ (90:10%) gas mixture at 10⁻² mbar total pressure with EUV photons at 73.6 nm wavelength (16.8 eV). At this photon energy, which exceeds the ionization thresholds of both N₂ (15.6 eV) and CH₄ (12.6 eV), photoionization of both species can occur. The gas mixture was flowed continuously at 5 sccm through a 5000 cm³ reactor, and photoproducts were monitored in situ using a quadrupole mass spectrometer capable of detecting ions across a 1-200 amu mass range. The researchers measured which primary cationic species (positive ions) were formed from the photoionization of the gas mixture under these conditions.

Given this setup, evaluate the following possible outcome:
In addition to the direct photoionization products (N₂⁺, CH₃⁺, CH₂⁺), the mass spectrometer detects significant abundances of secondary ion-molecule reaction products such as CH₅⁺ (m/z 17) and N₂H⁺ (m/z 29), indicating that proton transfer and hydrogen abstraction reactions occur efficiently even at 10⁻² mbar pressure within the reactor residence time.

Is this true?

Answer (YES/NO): NO